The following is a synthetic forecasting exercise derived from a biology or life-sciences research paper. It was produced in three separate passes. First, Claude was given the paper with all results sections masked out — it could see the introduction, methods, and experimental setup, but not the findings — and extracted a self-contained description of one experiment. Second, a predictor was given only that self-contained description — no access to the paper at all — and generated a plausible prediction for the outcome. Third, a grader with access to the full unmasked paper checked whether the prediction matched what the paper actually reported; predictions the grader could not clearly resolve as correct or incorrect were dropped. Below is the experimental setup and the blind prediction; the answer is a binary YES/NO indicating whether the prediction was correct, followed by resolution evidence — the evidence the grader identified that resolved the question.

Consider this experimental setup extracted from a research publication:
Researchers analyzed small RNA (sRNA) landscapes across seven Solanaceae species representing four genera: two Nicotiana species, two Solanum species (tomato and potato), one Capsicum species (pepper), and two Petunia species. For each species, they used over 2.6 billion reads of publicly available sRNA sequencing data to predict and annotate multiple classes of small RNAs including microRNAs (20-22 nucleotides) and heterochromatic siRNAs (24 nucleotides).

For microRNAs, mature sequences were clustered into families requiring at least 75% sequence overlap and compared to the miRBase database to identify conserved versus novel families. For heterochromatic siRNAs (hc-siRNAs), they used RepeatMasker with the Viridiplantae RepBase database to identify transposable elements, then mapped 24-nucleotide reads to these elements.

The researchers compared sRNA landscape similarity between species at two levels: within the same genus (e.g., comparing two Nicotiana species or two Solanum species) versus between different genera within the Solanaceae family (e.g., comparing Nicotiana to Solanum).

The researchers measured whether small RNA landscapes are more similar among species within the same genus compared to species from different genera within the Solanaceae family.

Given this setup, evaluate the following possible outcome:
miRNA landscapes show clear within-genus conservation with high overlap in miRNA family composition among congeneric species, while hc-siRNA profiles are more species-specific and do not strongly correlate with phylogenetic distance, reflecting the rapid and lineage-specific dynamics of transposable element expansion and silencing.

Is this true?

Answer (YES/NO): NO